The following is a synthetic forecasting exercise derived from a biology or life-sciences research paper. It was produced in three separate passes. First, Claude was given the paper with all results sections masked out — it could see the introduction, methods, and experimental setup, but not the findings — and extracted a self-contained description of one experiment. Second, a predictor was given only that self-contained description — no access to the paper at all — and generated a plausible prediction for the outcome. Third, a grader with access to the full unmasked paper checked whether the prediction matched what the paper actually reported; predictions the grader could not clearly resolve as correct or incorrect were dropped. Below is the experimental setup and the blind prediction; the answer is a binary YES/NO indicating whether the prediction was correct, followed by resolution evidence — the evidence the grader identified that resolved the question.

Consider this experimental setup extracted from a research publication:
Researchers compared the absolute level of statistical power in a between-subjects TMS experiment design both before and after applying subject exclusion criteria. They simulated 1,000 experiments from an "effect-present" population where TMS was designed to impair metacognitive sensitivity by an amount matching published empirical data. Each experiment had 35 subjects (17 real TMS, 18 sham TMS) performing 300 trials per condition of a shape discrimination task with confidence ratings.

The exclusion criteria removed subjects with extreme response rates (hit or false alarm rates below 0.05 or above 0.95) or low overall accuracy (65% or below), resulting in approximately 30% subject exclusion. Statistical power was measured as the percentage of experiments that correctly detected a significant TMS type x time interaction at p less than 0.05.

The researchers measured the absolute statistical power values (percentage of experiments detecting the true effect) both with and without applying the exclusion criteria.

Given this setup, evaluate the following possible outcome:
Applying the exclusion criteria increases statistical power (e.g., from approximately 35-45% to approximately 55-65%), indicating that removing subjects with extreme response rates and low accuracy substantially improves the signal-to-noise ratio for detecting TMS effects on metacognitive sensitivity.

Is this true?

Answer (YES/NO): NO